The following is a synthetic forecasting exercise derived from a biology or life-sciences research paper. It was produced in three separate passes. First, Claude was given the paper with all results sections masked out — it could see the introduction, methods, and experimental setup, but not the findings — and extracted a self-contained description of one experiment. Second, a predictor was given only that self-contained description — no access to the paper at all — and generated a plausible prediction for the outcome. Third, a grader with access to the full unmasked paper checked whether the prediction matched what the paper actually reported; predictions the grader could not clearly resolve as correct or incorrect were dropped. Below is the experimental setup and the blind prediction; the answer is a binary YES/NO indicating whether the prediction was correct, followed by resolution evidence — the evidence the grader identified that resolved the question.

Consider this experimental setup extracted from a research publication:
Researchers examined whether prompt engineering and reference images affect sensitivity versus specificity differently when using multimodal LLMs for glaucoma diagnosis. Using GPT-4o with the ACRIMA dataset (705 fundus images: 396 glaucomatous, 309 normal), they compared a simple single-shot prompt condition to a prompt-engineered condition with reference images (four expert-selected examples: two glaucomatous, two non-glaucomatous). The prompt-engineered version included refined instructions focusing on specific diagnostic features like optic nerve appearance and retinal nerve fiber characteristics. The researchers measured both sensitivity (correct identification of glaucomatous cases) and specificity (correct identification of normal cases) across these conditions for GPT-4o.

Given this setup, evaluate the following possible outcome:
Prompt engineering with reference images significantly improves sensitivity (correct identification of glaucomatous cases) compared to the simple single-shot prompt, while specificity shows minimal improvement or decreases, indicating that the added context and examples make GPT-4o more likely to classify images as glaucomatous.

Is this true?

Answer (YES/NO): NO